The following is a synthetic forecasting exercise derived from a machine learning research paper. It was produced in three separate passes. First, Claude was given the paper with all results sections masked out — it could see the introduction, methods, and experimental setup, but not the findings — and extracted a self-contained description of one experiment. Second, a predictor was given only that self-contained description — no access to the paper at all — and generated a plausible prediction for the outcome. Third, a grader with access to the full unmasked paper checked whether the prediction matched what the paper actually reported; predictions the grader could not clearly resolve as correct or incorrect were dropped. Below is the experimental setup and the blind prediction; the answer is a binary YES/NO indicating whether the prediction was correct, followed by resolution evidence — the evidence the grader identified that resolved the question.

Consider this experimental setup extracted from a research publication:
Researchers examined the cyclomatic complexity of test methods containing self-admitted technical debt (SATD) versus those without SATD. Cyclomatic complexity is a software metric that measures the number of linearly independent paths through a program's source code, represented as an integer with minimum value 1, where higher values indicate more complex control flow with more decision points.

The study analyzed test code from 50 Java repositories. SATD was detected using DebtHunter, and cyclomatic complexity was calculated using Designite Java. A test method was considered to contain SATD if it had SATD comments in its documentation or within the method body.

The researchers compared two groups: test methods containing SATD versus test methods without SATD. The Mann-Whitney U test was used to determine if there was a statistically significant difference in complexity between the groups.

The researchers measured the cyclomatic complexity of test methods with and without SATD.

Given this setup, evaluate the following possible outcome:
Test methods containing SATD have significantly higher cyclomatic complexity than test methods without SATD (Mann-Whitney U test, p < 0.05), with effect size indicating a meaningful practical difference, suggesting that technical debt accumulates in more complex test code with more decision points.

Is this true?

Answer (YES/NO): NO